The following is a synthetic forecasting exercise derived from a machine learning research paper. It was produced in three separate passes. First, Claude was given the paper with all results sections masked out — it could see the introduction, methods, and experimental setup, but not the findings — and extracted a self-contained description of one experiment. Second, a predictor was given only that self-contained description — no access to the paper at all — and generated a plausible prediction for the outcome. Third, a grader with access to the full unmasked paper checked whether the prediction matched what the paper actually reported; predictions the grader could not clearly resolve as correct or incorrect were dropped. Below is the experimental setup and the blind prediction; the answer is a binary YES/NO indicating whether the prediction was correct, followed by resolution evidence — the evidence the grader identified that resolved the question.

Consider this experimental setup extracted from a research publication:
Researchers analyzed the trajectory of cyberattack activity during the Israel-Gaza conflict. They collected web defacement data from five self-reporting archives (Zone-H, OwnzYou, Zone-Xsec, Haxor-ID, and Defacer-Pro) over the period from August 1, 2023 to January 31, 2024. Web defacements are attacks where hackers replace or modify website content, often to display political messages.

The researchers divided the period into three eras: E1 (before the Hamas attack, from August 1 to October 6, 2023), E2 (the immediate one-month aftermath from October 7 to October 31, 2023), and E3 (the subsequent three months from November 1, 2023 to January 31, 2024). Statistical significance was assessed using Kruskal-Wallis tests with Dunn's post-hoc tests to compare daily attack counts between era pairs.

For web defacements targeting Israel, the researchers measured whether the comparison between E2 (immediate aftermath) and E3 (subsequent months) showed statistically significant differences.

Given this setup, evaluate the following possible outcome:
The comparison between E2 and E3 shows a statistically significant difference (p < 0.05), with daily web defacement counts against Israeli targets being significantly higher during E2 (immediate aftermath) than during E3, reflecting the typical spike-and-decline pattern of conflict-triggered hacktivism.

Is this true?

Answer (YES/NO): YES